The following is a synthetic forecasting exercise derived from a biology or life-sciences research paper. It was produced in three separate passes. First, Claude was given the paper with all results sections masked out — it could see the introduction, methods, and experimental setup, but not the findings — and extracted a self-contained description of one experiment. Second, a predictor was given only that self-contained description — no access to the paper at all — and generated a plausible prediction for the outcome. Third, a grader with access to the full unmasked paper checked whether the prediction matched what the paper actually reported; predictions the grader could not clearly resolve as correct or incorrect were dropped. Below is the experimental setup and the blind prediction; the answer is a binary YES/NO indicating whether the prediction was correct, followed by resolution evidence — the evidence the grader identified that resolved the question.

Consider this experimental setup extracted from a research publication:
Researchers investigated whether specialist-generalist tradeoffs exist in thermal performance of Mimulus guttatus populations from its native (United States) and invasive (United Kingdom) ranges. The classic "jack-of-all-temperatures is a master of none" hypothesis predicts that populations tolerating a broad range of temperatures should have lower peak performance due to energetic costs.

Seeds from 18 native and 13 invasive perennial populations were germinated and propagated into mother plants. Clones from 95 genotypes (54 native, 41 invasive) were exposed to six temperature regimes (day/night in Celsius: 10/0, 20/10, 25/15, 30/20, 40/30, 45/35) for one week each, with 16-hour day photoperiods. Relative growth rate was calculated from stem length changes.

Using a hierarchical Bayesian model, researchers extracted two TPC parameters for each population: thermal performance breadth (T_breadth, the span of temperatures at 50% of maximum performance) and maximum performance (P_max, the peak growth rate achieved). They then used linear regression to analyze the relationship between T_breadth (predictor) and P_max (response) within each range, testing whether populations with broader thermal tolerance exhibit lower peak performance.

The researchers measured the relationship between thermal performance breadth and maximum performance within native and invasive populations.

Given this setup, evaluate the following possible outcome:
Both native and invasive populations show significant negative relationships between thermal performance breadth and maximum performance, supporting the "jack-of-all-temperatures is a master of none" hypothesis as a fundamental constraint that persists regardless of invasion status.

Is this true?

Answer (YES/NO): YES